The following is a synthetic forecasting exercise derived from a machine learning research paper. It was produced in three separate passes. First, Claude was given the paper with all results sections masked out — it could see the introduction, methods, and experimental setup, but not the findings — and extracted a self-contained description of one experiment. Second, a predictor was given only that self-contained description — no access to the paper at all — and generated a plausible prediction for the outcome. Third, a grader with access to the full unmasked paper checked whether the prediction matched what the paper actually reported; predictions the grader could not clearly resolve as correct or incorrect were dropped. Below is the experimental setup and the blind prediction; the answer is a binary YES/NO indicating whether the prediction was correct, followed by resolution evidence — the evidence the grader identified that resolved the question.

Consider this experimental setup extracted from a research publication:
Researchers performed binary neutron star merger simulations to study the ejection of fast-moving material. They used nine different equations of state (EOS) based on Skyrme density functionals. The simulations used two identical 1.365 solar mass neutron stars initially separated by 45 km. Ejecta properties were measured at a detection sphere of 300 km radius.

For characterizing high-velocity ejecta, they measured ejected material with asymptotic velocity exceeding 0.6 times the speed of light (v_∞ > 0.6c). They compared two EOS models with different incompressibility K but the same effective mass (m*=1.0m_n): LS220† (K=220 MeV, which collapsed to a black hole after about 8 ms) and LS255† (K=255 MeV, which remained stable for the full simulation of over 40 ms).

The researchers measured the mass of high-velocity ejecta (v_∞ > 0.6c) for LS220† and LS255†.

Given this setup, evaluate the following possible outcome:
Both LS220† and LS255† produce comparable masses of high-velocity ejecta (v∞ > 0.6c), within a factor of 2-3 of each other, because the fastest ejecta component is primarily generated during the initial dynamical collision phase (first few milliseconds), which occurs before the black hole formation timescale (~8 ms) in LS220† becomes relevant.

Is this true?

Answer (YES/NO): NO